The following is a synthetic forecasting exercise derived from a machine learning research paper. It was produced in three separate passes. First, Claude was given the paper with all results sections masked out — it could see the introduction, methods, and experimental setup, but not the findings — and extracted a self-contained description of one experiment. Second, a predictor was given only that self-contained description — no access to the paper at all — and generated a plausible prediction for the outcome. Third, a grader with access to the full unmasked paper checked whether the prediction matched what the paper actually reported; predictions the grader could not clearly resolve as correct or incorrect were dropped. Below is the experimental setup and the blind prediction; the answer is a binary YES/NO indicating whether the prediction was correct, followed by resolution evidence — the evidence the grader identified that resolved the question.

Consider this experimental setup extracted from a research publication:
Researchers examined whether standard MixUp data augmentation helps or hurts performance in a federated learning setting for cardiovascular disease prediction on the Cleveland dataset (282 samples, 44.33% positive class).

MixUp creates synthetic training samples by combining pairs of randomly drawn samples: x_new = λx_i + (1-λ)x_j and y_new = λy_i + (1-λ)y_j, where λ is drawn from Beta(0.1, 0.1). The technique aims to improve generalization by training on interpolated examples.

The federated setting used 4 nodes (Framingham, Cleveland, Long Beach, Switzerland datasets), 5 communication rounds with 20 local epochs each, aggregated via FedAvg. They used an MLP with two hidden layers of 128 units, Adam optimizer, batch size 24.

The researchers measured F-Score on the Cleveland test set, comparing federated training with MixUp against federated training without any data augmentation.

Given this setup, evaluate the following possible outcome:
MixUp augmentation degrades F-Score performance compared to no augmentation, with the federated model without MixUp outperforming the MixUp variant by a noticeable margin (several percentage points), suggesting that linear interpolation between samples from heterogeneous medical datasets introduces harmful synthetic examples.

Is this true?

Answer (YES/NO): NO